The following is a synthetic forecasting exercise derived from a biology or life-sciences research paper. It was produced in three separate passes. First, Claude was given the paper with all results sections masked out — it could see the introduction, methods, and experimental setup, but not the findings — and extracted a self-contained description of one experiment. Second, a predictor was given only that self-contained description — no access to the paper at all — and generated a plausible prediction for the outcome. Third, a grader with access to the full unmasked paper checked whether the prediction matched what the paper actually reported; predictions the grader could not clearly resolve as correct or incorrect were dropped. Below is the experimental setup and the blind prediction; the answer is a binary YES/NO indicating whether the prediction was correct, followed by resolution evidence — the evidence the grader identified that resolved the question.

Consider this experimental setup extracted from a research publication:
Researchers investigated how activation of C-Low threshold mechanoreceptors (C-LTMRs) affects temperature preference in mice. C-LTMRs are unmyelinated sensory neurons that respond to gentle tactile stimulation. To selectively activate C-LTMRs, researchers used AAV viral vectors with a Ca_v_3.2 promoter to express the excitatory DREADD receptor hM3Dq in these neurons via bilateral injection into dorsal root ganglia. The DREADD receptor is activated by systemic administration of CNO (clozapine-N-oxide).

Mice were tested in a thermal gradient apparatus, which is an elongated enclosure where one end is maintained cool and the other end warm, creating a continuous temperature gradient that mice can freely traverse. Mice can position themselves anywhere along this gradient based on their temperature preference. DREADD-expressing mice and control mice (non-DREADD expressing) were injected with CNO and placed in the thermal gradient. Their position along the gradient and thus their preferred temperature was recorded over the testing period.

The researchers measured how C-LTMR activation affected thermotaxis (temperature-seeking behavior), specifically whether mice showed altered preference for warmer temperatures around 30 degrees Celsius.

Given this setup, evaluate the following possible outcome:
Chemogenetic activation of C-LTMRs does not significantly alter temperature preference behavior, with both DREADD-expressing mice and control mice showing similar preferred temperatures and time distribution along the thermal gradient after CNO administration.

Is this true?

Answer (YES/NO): NO